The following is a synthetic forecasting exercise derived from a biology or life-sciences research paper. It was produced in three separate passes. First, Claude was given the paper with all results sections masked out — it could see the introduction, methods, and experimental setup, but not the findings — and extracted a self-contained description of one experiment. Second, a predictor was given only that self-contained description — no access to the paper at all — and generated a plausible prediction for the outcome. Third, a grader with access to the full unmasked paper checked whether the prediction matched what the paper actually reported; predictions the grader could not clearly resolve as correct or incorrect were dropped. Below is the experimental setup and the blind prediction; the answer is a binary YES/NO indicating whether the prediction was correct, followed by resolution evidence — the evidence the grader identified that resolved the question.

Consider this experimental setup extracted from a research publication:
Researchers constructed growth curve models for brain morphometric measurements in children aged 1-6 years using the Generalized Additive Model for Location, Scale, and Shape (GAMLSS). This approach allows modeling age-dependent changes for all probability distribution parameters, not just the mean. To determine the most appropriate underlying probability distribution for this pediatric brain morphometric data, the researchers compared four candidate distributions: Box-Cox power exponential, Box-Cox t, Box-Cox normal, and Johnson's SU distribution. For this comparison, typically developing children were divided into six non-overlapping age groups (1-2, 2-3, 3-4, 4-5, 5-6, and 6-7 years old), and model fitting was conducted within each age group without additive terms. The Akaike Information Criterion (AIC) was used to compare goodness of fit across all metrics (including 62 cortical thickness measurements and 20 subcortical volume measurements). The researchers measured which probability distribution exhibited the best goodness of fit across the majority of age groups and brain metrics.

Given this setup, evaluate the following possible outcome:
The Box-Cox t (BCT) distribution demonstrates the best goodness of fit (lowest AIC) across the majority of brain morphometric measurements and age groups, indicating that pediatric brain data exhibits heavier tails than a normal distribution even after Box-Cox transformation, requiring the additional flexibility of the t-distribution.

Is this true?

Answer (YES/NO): NO